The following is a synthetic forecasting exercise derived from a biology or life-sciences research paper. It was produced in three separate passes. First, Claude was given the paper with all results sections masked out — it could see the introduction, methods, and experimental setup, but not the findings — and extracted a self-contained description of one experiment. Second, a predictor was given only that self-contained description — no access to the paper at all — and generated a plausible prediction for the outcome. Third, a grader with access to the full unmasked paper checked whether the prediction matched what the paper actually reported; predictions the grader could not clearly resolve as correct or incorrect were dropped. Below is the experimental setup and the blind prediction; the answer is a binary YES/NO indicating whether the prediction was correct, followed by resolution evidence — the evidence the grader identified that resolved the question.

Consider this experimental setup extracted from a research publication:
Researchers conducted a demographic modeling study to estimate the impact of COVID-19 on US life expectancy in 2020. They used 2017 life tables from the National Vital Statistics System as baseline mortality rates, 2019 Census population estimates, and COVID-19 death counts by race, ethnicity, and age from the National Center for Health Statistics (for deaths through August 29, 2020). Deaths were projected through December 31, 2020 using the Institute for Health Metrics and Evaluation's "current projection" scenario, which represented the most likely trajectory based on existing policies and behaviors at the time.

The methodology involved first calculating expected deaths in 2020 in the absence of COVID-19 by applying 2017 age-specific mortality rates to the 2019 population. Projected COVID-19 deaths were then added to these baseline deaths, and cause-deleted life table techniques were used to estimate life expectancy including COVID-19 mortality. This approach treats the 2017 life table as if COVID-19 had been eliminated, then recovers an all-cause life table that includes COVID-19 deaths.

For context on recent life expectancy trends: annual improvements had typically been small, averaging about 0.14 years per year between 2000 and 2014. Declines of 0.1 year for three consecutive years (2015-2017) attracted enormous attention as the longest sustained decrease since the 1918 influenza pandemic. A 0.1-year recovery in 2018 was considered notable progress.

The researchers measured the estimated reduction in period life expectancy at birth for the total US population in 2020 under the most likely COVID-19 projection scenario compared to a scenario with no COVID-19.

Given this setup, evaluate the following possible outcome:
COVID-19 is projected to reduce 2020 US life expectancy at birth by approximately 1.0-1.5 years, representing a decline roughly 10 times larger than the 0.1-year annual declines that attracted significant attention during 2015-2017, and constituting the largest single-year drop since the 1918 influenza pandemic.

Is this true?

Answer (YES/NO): YES